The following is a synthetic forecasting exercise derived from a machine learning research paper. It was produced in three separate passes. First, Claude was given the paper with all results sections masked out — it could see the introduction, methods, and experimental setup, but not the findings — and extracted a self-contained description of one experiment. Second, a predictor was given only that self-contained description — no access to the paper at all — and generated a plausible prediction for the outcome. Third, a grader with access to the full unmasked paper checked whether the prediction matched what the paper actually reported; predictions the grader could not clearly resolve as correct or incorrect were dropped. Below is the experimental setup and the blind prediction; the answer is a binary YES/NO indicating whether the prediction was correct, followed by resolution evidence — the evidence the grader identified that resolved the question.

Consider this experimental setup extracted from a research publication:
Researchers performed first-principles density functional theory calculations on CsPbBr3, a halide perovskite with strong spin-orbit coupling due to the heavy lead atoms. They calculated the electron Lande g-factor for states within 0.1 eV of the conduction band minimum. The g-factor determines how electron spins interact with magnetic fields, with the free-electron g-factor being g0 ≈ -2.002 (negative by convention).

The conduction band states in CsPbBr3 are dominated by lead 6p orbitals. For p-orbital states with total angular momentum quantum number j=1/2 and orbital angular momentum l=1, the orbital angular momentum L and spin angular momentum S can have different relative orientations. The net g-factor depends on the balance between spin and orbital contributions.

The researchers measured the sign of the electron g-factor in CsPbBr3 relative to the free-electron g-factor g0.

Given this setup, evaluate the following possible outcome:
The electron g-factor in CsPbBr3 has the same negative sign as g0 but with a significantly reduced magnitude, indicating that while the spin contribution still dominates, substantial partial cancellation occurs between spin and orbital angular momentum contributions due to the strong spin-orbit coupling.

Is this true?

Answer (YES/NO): NO